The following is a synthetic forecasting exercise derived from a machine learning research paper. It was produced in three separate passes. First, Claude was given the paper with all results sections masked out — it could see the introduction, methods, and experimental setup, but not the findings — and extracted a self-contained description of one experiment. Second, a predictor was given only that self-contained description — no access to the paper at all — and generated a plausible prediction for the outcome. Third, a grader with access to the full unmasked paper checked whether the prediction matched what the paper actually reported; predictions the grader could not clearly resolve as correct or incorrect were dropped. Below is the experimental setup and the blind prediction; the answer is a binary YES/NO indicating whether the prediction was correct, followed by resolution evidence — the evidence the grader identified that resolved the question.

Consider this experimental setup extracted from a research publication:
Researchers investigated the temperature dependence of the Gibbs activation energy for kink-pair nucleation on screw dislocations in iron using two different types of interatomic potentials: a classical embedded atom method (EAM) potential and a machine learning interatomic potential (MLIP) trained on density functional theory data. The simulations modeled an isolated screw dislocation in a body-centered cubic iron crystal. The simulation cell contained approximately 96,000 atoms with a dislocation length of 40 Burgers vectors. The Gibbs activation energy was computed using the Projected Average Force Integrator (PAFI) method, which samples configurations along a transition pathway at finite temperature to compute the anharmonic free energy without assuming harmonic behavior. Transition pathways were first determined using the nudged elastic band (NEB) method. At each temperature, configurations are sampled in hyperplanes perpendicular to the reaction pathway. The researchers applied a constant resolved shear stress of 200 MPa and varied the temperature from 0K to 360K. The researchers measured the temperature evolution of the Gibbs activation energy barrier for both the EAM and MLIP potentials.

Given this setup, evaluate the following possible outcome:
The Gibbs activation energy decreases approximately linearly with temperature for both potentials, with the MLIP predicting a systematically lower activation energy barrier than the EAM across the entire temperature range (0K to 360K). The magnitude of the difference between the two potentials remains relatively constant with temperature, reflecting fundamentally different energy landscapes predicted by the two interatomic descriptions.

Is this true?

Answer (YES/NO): NO